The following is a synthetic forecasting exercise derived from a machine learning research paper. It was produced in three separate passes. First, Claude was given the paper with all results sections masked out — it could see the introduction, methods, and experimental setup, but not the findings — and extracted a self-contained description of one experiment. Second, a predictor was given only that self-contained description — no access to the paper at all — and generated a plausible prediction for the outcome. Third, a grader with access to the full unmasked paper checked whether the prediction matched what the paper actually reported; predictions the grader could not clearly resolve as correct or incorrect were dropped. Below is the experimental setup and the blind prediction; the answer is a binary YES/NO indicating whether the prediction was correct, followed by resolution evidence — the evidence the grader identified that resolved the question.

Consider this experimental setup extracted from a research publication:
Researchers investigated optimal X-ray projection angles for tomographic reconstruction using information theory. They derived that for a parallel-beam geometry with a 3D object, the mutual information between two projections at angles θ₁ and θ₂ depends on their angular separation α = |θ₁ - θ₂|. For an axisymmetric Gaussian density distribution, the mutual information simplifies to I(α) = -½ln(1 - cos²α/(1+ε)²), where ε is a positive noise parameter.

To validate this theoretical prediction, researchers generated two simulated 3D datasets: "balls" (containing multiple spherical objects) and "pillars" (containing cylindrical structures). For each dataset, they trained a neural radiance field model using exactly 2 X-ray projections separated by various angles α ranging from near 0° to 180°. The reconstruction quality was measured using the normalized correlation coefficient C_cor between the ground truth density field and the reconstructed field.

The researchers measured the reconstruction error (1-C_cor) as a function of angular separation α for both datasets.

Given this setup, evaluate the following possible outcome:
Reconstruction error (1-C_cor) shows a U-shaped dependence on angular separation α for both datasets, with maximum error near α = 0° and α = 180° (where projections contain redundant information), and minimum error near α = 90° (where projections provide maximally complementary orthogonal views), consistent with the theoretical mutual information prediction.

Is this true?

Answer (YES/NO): YES